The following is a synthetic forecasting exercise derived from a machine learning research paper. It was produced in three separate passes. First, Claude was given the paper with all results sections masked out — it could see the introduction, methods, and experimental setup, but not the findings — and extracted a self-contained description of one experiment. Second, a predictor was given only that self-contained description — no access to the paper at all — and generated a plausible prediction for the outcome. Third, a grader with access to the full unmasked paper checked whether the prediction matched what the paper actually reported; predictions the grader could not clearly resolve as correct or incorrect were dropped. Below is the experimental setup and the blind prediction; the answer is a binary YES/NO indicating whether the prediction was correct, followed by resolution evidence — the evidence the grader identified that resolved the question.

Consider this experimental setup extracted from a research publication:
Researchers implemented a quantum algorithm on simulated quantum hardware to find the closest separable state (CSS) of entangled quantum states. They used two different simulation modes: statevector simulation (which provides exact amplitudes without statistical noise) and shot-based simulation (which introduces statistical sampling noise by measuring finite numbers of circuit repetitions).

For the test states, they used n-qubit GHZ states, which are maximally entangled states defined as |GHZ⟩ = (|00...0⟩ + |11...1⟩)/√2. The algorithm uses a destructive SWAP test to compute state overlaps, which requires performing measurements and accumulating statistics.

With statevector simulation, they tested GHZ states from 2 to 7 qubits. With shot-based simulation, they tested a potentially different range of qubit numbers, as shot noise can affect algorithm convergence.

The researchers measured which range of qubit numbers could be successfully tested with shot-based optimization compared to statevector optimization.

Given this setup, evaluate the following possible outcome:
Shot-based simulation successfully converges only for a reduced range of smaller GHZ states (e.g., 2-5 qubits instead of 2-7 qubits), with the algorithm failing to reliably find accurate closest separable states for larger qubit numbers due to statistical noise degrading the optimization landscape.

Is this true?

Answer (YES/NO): YES